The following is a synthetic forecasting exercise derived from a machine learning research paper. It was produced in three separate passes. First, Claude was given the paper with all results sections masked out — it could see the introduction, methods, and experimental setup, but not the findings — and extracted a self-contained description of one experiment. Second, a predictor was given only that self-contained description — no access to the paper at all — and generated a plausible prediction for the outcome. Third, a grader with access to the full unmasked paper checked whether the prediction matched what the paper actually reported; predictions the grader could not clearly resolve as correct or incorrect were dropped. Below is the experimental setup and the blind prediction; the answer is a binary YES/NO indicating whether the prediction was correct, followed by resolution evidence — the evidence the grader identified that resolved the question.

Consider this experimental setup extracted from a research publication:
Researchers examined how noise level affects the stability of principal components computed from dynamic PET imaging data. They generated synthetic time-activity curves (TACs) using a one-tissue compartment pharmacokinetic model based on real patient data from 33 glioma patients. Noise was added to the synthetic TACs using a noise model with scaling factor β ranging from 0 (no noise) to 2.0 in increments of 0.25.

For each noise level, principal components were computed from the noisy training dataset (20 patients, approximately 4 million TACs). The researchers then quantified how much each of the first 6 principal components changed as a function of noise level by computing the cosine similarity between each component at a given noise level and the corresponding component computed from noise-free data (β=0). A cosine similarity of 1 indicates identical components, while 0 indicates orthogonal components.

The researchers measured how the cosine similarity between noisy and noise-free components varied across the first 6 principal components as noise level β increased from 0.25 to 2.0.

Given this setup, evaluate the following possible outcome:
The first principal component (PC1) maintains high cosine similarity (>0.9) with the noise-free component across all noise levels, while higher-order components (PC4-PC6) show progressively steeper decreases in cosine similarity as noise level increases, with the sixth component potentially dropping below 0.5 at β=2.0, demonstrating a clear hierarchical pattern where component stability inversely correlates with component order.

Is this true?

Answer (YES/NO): NO